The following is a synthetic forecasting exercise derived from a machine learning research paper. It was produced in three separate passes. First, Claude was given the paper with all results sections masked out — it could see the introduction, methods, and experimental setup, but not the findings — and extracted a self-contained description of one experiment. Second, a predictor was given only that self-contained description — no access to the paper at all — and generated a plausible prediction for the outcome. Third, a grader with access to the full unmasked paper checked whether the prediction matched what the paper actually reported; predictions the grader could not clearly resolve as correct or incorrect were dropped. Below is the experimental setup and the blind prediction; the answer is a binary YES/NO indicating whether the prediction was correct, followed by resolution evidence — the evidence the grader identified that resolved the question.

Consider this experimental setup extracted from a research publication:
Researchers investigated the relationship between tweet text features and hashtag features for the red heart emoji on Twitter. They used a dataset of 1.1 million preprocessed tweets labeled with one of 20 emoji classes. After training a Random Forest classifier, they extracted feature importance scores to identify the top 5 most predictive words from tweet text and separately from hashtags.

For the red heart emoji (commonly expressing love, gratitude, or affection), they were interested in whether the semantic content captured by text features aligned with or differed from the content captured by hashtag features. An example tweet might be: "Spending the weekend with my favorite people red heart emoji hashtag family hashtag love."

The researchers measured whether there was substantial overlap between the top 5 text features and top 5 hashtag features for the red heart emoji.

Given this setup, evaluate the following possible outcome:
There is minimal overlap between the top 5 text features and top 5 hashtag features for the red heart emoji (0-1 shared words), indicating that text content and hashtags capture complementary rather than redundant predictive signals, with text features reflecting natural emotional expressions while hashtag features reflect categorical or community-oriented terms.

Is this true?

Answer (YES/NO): NO